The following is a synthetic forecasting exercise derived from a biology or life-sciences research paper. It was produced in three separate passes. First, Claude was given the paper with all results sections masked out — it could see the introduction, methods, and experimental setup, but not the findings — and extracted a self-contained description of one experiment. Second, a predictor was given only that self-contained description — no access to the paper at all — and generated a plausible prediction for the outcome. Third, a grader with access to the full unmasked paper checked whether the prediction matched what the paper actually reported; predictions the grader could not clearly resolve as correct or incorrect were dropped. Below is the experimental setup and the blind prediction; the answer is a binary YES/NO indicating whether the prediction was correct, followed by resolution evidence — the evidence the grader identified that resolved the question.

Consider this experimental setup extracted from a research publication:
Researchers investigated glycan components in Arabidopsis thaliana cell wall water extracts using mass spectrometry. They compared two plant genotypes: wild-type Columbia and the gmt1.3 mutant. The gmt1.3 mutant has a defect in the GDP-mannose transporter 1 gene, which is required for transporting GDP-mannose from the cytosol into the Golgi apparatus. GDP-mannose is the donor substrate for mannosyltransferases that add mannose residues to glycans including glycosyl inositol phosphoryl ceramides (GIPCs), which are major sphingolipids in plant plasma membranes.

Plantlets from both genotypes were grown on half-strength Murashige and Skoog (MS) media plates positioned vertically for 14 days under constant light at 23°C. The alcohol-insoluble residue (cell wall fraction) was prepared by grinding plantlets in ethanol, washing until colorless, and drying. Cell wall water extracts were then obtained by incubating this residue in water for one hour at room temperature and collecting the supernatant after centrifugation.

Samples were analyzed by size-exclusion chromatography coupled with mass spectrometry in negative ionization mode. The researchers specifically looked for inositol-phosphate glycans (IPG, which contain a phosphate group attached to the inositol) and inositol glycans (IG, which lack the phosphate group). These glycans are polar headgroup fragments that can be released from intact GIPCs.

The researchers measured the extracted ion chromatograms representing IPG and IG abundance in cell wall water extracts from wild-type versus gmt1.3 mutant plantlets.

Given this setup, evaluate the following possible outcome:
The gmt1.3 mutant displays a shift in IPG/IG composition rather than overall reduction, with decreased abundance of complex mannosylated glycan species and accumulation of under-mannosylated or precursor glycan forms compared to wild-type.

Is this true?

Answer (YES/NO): YES